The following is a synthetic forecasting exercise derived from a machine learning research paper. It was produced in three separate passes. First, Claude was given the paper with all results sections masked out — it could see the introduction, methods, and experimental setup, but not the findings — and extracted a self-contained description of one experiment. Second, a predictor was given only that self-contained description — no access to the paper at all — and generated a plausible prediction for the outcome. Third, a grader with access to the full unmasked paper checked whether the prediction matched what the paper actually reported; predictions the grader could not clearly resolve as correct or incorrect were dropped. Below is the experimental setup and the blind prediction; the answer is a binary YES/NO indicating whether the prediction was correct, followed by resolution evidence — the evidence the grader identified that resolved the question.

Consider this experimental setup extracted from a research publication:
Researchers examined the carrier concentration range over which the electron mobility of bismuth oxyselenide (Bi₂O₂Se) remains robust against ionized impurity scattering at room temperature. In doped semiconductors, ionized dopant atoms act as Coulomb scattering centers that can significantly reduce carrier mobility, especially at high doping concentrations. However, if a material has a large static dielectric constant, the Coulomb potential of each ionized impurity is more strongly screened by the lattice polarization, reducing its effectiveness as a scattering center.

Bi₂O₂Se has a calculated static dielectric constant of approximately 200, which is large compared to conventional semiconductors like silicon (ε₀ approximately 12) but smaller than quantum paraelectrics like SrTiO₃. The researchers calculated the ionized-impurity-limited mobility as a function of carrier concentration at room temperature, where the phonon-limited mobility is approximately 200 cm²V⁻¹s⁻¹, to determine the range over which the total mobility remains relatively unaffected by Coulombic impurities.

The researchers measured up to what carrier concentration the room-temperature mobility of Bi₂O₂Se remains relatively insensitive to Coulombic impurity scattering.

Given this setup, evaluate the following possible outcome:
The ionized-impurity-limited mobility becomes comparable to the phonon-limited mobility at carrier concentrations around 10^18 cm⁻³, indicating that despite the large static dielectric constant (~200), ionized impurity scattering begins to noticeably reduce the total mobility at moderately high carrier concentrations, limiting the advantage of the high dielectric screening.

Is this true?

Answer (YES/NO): NO